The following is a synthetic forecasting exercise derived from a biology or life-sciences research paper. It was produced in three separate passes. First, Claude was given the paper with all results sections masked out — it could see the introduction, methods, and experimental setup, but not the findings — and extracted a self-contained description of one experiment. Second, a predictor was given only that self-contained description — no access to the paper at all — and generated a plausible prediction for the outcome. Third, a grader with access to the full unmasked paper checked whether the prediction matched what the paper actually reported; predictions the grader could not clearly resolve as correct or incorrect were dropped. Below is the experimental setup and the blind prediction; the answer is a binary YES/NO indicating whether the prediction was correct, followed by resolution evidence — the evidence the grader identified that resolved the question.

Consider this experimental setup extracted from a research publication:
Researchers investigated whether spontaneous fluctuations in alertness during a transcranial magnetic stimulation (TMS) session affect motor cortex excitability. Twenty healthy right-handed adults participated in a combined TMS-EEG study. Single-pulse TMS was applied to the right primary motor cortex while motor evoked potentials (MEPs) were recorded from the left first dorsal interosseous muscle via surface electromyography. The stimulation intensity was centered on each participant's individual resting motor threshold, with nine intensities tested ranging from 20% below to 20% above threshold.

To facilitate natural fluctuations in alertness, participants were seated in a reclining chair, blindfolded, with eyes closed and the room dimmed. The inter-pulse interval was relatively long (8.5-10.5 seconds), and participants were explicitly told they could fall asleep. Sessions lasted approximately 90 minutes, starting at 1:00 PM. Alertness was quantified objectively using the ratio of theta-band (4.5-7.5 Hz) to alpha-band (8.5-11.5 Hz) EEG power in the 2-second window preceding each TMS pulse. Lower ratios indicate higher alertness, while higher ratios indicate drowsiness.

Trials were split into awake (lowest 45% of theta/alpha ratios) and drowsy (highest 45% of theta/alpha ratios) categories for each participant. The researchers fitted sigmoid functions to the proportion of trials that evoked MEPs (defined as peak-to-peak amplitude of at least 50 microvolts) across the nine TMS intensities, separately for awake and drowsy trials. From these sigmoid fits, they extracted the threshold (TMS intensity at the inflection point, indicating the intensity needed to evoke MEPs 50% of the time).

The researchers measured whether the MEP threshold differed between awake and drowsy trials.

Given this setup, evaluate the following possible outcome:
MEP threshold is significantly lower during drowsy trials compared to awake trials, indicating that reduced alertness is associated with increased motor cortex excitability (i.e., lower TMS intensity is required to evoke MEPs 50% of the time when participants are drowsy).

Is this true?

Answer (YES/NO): NO